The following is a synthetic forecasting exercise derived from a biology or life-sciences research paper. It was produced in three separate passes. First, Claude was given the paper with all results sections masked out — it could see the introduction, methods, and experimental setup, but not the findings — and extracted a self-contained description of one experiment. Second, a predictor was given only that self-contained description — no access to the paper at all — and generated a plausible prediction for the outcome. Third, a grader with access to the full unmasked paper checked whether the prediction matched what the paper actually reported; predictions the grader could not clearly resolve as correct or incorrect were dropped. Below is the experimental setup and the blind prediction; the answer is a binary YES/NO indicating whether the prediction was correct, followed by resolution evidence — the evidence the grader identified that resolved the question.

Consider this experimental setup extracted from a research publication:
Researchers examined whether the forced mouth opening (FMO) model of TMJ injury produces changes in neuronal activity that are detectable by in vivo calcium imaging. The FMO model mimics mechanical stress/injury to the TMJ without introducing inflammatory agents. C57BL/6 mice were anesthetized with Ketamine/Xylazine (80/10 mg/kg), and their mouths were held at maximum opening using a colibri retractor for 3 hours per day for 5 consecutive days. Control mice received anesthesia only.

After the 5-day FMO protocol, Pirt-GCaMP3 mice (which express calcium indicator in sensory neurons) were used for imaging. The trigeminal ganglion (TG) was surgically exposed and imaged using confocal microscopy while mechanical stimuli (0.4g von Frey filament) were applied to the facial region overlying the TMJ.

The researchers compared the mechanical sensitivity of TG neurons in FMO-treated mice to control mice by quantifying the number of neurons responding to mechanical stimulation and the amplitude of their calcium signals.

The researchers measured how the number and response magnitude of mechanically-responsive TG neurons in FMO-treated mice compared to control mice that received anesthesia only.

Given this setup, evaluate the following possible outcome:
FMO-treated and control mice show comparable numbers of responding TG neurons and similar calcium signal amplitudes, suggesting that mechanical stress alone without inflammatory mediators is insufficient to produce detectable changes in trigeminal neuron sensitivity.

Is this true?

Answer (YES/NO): NO